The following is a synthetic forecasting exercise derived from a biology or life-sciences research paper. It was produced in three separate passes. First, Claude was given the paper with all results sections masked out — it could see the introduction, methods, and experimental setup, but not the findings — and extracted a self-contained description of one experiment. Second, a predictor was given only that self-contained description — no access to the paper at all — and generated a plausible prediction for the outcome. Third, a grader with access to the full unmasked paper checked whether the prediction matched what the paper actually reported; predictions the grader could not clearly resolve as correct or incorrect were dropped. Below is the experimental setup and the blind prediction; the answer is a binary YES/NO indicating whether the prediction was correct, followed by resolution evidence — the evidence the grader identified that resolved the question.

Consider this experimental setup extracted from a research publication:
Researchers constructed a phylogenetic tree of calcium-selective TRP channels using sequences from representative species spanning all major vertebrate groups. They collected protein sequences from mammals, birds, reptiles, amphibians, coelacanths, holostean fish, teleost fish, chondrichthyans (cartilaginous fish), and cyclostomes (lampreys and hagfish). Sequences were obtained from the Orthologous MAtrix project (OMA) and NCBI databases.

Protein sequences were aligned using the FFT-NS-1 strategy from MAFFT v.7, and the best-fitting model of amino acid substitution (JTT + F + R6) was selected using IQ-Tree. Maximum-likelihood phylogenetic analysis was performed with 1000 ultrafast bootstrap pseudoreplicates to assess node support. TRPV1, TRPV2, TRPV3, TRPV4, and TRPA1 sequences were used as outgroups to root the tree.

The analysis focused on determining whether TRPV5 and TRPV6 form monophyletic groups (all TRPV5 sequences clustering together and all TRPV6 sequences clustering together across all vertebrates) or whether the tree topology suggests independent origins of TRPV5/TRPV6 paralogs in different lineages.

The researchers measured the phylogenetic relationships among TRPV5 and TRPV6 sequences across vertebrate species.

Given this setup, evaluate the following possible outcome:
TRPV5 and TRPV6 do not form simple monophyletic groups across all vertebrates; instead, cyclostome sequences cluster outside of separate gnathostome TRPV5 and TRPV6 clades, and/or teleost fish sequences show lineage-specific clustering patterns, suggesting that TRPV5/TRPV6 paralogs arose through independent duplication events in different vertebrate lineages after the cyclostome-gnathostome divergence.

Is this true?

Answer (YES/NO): YES